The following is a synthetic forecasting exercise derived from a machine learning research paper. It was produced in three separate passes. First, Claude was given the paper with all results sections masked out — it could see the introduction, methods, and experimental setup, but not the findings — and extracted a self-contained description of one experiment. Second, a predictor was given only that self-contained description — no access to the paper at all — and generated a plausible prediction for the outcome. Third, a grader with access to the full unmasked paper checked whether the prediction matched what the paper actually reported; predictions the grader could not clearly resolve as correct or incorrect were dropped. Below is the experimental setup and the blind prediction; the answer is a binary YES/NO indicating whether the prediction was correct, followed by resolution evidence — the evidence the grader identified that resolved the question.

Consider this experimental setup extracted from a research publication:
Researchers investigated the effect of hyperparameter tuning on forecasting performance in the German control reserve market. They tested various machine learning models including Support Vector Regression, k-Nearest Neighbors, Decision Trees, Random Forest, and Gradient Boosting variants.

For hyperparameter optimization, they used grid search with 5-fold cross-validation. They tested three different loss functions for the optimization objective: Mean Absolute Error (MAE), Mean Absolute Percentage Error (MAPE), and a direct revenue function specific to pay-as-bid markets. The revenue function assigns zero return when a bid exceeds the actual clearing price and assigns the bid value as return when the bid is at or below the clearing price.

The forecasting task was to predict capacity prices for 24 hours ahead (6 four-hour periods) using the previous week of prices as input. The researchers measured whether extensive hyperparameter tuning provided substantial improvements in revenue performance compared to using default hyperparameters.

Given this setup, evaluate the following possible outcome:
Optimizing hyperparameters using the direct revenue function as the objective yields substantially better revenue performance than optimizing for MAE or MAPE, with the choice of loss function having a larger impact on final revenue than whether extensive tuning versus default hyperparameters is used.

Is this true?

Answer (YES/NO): NO